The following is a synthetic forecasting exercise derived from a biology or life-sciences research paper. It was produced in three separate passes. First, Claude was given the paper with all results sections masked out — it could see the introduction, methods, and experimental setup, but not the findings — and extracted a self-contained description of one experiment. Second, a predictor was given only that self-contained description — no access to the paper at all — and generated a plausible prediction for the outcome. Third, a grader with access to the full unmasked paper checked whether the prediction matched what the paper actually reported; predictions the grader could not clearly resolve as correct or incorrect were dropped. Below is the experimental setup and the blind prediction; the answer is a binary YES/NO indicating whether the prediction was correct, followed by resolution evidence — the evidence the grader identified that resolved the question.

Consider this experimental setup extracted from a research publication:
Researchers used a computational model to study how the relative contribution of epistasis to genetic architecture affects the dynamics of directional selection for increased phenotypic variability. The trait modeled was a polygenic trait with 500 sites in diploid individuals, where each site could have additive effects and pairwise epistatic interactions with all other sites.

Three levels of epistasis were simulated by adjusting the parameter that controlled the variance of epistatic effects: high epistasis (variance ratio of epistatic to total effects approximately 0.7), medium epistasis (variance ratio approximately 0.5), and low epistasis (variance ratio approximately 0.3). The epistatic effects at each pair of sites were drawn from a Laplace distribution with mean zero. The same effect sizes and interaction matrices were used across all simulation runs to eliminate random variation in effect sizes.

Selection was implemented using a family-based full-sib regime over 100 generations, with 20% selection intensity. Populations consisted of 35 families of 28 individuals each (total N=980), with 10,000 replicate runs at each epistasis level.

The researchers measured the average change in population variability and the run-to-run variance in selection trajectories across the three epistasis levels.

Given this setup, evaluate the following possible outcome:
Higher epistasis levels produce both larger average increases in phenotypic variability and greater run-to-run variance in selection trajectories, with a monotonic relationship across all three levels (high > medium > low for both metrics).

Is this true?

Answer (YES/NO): NO